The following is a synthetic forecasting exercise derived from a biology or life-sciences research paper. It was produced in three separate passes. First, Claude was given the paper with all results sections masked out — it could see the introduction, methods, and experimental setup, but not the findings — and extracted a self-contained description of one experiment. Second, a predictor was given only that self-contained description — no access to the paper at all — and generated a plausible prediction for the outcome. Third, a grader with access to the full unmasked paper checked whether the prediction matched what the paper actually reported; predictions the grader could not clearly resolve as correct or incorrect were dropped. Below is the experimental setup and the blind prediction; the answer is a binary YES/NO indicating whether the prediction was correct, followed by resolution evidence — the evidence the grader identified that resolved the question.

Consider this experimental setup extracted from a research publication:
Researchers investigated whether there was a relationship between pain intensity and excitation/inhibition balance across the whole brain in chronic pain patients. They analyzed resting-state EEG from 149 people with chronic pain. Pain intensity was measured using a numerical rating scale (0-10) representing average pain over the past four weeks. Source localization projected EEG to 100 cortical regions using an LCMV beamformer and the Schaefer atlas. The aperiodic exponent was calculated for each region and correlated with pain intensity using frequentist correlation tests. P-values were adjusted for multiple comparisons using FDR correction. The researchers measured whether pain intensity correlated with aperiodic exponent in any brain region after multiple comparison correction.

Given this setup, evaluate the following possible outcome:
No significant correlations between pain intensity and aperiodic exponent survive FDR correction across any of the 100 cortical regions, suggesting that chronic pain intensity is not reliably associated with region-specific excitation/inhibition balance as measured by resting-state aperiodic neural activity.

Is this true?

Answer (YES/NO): YES